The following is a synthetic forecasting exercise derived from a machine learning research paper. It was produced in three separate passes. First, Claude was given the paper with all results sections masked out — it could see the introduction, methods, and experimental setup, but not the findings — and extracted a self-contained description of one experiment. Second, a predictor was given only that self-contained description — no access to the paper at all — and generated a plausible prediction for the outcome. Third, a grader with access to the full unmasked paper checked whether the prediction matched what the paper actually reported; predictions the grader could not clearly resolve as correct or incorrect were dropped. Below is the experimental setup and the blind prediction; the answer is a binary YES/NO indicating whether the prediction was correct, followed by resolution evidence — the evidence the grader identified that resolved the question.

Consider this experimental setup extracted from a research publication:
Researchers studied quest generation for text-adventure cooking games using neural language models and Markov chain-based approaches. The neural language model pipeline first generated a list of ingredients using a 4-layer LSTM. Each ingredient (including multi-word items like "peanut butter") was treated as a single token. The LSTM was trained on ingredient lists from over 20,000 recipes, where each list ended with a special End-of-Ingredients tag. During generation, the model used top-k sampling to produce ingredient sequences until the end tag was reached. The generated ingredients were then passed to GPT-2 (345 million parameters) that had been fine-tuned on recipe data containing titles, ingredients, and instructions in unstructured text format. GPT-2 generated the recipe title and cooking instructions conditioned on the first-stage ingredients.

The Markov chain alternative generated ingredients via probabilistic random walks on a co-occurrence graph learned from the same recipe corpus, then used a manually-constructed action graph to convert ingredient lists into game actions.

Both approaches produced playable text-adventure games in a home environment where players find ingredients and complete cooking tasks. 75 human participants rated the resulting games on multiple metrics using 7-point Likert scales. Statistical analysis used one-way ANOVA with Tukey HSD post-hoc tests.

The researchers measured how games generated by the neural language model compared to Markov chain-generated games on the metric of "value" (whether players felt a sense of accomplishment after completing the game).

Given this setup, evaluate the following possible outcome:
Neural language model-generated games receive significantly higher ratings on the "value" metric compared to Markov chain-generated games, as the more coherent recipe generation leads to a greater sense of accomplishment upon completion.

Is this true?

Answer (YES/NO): NO